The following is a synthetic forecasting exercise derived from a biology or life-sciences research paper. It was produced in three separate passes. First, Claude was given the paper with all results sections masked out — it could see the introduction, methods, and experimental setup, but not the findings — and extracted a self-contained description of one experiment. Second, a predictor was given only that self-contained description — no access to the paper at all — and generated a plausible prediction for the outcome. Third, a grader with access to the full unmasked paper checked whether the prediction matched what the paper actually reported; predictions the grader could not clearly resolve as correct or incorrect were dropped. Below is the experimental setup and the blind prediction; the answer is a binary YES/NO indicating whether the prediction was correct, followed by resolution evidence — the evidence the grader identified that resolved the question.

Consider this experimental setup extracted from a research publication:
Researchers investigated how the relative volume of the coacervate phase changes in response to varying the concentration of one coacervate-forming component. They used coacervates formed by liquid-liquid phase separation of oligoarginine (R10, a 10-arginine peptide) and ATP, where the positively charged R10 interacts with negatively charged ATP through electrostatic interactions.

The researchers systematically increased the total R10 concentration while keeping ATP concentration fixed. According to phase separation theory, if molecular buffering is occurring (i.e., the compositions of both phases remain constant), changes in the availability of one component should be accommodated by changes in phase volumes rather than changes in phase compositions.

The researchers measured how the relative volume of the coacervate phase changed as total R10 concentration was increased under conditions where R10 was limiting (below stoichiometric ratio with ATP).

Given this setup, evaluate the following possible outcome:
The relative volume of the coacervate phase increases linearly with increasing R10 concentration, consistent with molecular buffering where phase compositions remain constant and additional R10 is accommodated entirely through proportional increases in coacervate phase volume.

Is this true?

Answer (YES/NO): NO